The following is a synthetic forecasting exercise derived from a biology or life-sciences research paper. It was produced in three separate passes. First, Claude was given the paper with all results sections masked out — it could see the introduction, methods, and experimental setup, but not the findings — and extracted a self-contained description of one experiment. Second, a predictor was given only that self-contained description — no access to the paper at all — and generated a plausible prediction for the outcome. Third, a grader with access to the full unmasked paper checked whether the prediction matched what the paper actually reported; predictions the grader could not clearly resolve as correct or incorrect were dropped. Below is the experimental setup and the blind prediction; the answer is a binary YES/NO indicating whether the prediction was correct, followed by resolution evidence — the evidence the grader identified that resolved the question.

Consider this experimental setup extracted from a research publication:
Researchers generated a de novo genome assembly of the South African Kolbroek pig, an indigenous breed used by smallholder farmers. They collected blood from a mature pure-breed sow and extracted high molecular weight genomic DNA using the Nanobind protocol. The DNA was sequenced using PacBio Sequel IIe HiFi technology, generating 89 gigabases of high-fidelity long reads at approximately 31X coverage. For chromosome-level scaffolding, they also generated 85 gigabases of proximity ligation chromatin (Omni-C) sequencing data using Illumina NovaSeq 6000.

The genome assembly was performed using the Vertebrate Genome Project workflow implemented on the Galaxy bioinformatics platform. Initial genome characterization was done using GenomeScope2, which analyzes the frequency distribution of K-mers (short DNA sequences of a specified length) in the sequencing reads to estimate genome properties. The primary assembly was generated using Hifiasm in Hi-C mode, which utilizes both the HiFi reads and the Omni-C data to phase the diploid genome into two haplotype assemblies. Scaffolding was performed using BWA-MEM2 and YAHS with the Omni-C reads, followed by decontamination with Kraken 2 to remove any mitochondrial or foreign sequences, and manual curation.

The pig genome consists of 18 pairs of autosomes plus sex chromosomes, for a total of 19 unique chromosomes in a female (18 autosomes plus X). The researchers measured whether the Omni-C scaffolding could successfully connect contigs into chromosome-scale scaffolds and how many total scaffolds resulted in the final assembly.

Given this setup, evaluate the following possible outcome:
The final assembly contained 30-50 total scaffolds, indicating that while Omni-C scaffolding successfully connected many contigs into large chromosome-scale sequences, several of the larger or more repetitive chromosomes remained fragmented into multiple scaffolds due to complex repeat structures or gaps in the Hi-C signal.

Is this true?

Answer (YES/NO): NO